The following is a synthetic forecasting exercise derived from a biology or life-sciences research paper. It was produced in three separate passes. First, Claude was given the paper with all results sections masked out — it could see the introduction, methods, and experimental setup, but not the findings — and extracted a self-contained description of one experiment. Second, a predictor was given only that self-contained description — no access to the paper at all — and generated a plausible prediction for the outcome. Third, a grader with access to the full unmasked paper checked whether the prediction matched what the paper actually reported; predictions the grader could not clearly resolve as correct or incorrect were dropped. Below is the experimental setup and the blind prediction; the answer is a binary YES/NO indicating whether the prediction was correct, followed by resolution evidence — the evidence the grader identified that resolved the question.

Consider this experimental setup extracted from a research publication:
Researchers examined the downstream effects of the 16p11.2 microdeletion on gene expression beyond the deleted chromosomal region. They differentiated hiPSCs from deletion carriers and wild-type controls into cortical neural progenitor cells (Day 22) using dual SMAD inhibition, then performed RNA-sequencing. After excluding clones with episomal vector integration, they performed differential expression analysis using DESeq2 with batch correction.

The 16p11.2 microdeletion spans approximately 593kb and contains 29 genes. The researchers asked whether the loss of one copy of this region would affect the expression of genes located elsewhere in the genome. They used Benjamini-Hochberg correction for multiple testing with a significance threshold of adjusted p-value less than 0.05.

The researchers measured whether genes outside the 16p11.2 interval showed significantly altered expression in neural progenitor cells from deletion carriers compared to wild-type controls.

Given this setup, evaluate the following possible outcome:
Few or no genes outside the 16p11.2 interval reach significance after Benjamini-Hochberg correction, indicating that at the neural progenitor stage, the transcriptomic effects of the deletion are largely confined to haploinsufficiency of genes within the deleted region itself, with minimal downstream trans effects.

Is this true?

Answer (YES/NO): NO